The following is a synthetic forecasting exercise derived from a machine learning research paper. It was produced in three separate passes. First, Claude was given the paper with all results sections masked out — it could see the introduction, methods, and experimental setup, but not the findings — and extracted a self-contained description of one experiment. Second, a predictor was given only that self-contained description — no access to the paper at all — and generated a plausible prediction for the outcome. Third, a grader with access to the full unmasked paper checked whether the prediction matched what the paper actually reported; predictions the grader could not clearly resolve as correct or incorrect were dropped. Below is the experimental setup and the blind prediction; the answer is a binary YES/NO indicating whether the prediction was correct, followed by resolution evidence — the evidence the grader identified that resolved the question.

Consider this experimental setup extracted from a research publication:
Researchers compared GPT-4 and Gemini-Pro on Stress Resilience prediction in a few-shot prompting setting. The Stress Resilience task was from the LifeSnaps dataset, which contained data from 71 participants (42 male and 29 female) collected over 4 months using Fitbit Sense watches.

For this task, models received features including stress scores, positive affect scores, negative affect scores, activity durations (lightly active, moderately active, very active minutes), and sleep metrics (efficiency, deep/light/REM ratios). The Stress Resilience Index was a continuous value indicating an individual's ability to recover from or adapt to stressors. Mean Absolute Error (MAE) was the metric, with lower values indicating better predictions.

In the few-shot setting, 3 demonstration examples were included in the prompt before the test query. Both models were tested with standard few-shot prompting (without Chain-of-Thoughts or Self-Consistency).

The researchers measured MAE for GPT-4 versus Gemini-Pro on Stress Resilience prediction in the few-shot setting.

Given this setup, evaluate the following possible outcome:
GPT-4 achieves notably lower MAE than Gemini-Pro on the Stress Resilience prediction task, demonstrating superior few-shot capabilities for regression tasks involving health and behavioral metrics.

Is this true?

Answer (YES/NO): YES